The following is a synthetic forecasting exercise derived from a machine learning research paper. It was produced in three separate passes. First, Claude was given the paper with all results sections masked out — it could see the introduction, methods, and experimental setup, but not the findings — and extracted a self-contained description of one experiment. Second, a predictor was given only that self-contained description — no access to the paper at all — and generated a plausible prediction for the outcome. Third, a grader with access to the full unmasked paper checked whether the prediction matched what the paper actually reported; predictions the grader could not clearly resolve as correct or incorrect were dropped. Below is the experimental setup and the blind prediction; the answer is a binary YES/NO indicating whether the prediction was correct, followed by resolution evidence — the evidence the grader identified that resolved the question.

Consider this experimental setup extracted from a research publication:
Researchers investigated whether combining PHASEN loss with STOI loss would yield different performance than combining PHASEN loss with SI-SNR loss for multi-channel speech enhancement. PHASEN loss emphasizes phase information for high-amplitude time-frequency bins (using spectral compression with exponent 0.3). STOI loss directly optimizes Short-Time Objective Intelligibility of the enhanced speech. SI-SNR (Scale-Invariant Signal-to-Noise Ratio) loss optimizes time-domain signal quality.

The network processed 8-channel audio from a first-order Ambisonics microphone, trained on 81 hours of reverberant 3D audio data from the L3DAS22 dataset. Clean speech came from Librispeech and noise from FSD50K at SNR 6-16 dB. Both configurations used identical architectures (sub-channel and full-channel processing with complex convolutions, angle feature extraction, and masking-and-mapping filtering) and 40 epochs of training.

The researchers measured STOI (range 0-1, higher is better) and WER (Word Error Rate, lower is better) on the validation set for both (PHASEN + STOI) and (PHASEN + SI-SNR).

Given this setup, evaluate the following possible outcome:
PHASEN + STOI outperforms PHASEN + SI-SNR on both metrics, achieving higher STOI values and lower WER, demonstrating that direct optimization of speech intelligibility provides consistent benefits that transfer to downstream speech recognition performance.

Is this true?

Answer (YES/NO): NO